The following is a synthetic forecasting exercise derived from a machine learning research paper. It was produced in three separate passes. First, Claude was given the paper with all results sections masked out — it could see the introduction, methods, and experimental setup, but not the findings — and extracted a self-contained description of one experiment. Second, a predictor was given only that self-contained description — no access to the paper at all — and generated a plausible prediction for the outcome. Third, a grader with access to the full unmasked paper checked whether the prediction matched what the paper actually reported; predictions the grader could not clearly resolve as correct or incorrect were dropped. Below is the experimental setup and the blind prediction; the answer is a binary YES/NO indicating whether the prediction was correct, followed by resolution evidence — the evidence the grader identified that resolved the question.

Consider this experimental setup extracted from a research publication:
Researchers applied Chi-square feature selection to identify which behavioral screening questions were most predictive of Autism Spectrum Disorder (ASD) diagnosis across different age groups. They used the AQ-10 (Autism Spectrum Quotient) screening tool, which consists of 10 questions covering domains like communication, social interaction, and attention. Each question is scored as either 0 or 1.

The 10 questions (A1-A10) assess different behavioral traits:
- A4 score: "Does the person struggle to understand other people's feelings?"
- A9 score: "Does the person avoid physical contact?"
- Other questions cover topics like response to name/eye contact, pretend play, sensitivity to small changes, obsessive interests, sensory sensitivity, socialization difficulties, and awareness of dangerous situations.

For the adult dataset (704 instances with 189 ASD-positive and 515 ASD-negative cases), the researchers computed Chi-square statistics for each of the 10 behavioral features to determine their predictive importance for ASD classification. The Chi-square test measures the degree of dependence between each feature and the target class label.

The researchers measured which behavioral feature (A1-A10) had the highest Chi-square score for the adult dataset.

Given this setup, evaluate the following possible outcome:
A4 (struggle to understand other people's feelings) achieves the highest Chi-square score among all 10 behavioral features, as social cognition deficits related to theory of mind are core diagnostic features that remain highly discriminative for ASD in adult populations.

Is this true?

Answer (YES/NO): NO